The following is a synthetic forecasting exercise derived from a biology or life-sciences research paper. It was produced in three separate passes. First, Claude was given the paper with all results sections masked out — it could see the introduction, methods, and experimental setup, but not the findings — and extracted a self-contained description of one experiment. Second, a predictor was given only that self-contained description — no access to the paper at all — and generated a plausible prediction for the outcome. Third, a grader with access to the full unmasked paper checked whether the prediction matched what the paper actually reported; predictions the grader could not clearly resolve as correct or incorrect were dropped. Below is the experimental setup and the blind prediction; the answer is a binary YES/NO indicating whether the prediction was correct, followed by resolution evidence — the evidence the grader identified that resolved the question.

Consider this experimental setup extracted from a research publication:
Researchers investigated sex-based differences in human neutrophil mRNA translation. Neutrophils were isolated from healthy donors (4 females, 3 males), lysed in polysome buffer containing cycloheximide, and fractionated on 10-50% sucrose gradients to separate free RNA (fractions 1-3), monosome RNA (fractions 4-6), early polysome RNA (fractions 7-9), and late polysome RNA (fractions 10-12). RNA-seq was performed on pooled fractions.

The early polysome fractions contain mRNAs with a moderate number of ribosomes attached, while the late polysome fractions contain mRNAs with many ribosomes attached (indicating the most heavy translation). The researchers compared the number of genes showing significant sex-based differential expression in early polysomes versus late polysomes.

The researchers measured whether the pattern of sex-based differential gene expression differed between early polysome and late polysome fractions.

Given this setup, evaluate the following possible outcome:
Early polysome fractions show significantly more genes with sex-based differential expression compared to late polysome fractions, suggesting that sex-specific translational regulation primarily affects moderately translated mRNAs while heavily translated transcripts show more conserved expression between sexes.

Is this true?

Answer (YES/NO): NO